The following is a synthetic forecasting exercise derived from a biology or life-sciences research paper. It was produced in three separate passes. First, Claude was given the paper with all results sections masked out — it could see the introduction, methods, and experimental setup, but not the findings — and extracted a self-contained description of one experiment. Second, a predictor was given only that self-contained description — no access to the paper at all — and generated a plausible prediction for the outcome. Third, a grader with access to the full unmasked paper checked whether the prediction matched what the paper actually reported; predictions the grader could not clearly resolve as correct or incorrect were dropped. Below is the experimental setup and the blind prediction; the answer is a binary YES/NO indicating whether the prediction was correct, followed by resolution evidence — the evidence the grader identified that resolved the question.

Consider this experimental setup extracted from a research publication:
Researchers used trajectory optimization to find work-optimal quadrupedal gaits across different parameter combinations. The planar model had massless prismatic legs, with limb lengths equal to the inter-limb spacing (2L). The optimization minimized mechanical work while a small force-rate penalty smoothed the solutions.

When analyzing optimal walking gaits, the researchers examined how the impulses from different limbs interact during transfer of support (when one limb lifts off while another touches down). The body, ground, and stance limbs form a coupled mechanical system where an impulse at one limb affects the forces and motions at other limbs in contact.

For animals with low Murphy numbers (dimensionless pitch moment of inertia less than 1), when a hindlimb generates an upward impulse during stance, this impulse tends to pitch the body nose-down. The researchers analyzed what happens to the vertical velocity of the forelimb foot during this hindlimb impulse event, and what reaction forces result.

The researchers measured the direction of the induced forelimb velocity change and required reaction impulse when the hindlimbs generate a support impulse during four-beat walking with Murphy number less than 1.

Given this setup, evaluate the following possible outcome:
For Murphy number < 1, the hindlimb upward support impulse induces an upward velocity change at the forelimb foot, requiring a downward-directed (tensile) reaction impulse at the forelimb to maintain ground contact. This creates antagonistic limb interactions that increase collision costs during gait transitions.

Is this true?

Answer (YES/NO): NO